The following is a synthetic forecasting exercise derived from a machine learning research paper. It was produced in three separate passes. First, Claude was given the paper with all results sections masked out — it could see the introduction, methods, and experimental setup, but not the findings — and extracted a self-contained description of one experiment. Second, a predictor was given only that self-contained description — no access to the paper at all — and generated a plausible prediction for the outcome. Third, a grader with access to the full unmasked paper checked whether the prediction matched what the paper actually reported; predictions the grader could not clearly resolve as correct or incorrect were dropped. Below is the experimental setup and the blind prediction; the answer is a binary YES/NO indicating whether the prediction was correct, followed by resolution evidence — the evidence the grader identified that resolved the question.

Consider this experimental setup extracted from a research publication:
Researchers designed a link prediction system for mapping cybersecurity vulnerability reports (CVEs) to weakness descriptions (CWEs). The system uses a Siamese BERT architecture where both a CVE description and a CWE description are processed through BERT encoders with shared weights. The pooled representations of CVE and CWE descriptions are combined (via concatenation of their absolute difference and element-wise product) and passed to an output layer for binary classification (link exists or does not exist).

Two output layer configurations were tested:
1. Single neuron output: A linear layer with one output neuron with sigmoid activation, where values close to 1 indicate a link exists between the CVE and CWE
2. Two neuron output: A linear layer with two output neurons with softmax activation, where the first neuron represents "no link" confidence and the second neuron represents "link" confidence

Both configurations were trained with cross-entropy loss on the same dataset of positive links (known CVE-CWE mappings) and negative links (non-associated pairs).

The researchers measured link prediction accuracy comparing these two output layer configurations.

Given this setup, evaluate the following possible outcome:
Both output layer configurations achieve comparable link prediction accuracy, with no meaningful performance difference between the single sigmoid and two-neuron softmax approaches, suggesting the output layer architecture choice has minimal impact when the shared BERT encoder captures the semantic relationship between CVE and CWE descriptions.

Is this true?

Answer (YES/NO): NO